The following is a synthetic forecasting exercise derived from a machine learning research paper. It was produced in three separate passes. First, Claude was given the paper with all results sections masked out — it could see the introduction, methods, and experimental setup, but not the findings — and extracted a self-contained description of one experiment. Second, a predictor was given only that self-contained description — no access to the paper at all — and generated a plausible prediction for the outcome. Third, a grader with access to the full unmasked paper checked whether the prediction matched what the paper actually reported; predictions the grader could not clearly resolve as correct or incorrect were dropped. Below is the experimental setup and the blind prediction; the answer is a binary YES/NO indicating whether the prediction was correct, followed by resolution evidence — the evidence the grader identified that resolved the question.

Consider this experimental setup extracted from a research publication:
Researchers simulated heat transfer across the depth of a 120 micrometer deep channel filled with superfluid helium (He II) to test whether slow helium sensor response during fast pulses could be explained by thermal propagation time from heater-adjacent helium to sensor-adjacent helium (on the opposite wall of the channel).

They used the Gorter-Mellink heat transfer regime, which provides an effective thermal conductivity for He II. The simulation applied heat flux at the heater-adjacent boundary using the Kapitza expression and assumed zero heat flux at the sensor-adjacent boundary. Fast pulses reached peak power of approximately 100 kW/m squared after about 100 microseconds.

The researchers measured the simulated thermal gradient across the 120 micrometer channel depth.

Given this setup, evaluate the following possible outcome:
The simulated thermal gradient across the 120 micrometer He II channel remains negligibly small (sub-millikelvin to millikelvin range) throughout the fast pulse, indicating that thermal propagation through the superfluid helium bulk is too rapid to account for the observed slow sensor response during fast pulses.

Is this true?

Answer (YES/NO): YES